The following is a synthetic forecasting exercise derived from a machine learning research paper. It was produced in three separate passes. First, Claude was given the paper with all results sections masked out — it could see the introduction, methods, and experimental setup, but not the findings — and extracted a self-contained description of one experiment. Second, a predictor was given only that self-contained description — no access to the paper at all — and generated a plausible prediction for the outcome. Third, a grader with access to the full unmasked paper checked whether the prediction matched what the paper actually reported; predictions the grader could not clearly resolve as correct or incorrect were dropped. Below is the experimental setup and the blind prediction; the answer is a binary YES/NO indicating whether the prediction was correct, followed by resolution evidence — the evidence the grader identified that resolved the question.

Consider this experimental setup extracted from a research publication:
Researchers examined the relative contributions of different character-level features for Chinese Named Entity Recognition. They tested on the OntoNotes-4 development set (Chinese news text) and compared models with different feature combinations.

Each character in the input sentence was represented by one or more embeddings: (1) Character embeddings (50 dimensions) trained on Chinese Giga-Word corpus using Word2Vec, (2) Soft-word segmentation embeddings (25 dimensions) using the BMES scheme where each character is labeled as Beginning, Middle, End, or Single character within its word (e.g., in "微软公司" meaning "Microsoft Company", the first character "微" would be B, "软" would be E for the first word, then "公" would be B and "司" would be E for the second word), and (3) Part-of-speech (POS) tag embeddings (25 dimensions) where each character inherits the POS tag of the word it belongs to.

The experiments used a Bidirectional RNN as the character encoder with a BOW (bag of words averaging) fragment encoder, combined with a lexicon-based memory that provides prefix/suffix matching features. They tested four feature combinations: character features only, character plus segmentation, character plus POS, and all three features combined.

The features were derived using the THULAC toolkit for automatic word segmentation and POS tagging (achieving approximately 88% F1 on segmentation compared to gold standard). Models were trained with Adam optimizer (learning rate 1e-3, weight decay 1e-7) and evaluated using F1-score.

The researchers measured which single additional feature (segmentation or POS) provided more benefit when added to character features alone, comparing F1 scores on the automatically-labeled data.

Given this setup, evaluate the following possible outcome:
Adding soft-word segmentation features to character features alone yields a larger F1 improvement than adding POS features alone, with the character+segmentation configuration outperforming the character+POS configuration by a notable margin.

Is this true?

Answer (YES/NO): NO